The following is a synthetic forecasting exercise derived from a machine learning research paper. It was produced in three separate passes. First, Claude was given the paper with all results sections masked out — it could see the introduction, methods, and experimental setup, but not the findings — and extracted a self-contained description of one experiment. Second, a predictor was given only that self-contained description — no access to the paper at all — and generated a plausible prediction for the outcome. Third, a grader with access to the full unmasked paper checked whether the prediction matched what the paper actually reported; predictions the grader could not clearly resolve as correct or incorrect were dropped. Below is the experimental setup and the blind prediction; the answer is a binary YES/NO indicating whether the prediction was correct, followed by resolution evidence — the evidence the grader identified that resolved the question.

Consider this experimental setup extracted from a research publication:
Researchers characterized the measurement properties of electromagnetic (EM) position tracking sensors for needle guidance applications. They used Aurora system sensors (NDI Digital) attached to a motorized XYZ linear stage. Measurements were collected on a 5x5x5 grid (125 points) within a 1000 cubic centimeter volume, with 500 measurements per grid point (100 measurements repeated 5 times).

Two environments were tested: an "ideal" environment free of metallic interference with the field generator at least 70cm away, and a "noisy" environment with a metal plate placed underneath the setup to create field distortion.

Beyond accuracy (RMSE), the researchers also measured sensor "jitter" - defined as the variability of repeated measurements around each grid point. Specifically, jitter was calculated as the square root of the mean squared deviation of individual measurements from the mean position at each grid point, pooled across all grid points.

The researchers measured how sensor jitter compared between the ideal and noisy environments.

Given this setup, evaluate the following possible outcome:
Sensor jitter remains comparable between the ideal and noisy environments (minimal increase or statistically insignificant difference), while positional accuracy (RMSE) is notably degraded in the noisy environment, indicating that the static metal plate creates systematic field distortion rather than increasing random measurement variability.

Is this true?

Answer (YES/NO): YES